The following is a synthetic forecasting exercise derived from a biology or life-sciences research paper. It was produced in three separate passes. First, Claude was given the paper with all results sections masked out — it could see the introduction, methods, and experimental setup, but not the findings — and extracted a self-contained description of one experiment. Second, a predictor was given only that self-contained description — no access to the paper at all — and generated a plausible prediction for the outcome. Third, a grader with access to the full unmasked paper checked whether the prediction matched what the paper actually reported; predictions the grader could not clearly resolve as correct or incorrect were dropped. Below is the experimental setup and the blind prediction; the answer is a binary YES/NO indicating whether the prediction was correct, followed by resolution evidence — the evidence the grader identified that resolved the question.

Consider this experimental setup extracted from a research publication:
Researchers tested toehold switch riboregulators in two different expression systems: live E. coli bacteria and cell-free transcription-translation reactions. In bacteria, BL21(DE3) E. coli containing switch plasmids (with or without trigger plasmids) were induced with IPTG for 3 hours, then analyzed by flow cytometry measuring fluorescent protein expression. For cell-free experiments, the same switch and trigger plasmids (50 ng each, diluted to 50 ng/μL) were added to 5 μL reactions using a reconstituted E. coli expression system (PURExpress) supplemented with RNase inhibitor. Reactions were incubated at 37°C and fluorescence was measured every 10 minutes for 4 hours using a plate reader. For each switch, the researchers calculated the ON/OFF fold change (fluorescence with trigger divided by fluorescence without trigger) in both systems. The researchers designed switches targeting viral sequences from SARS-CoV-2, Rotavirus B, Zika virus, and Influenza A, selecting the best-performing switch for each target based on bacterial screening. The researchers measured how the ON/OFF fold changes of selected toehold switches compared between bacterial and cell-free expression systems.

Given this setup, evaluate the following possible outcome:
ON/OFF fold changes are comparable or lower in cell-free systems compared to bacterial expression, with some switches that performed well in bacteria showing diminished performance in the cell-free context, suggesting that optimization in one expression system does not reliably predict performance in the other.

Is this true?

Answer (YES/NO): NO